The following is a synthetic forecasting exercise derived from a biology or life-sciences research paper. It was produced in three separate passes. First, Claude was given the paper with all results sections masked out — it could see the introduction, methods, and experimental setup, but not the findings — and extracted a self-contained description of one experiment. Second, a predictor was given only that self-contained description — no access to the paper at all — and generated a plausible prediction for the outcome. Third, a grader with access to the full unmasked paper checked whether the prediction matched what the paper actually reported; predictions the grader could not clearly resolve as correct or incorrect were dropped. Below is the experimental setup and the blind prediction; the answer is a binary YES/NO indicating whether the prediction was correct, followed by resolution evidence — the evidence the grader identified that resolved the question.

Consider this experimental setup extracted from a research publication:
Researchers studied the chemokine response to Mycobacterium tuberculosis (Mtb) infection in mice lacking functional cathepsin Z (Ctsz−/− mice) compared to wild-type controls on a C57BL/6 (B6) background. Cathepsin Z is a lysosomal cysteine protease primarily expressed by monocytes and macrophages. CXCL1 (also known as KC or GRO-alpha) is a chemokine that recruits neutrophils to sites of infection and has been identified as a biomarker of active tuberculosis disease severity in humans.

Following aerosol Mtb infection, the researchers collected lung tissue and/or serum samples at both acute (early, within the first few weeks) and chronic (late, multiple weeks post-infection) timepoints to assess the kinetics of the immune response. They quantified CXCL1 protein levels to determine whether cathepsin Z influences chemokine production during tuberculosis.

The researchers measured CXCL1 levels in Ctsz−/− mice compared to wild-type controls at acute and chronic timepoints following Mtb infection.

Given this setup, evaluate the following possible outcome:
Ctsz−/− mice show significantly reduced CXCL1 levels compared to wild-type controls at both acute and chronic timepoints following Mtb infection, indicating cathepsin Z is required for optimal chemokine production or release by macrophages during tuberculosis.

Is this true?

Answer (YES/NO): NO